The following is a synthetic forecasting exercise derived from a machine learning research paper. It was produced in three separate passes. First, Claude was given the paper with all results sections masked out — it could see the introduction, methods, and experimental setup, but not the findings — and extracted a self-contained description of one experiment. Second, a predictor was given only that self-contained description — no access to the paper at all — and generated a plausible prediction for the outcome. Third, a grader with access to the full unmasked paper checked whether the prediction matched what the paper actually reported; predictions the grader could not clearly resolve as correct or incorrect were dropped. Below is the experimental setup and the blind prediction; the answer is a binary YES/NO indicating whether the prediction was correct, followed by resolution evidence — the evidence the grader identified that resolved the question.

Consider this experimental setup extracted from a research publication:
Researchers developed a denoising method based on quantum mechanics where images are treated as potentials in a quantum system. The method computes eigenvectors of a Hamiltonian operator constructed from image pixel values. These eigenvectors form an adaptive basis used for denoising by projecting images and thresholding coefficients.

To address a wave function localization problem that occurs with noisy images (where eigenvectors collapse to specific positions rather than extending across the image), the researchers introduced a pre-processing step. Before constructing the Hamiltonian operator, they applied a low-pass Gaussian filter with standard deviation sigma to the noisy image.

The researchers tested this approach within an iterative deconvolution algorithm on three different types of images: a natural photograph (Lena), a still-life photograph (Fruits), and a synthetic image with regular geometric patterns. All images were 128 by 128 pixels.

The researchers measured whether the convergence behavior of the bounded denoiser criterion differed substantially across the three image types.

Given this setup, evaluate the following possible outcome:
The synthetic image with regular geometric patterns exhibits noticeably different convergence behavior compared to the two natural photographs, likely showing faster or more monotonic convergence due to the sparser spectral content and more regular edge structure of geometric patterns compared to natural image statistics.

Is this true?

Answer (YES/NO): NO